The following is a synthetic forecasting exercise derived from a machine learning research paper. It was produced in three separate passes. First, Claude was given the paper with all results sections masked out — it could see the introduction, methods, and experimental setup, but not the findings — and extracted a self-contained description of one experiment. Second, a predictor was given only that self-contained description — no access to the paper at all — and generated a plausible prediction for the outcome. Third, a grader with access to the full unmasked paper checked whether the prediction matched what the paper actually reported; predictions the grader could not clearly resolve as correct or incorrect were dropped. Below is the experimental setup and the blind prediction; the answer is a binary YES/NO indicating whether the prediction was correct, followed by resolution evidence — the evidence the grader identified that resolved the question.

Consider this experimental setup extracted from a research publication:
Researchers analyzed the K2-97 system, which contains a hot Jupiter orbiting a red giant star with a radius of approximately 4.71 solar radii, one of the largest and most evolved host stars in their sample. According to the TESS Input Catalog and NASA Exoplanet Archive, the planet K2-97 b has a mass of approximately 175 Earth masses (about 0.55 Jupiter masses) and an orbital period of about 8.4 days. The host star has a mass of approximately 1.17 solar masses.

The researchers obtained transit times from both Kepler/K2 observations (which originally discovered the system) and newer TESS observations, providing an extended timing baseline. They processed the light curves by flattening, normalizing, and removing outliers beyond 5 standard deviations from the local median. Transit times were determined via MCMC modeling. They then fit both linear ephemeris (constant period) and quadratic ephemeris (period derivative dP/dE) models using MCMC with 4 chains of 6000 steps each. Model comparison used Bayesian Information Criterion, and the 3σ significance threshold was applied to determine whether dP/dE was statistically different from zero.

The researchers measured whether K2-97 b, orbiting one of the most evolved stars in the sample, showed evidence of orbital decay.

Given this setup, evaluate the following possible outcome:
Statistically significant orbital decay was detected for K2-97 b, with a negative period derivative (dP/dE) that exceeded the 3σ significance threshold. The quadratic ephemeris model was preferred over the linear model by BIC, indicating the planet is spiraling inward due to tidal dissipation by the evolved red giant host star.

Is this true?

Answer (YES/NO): NO